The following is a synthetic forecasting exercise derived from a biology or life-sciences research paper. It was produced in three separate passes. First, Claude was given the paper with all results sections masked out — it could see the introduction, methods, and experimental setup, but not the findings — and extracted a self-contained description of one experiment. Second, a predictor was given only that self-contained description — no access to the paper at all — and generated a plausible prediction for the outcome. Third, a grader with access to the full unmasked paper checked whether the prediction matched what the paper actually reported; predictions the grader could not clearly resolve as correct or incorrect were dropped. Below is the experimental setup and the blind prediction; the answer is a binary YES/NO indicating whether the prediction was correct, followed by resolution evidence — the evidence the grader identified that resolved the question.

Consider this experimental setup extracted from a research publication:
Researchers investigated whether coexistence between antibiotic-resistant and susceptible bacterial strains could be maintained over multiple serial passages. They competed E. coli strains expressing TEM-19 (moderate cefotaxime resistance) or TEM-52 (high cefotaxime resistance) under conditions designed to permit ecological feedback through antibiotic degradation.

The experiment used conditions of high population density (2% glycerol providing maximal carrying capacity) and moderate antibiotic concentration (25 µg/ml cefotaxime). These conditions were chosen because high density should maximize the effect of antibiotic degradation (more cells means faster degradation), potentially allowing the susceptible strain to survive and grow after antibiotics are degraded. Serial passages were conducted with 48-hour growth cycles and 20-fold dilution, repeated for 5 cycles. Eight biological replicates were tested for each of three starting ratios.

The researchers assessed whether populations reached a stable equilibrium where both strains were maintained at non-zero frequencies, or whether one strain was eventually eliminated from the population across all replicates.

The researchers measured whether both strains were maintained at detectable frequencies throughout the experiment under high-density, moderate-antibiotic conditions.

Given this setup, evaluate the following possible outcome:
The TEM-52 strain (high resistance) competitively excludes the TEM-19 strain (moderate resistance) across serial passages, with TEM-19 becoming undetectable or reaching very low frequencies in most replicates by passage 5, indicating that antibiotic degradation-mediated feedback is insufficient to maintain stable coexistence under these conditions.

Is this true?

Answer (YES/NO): NO